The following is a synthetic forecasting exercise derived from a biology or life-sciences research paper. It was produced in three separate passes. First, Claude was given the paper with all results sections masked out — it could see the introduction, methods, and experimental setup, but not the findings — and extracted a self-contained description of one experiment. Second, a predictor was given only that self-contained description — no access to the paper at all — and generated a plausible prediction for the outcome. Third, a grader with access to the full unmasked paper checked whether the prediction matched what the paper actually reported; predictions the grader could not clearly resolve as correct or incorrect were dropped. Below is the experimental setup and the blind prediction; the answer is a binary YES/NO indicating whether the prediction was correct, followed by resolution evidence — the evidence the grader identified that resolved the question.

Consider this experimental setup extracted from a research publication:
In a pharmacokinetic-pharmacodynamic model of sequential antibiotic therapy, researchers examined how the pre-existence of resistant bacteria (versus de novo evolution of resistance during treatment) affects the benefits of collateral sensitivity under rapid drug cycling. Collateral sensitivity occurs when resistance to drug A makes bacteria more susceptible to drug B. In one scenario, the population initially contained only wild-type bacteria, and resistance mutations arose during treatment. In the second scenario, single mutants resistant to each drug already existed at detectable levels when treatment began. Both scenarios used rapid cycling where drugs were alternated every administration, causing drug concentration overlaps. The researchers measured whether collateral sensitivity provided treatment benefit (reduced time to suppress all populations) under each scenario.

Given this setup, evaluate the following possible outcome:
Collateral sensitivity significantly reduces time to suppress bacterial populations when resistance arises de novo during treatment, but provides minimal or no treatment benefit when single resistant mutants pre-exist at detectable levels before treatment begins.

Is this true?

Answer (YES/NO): NO